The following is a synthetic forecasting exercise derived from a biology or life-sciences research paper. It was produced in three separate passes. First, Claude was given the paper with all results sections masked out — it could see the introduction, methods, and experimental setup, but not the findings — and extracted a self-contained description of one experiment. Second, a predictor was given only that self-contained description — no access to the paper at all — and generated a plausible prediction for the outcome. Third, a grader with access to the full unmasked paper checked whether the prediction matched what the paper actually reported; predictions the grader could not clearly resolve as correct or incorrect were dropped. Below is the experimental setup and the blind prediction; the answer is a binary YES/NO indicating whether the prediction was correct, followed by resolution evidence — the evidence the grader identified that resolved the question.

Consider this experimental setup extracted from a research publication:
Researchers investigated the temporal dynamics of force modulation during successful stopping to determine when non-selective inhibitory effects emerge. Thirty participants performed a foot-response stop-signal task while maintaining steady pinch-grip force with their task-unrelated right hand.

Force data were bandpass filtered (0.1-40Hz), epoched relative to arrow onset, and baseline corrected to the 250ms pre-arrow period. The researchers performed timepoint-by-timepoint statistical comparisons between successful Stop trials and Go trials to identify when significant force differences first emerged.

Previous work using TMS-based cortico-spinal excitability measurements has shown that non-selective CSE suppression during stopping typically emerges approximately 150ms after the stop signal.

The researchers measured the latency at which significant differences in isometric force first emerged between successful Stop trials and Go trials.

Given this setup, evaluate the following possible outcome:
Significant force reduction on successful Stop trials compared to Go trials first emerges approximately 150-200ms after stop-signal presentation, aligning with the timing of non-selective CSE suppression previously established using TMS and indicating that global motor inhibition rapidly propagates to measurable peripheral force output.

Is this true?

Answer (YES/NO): YES